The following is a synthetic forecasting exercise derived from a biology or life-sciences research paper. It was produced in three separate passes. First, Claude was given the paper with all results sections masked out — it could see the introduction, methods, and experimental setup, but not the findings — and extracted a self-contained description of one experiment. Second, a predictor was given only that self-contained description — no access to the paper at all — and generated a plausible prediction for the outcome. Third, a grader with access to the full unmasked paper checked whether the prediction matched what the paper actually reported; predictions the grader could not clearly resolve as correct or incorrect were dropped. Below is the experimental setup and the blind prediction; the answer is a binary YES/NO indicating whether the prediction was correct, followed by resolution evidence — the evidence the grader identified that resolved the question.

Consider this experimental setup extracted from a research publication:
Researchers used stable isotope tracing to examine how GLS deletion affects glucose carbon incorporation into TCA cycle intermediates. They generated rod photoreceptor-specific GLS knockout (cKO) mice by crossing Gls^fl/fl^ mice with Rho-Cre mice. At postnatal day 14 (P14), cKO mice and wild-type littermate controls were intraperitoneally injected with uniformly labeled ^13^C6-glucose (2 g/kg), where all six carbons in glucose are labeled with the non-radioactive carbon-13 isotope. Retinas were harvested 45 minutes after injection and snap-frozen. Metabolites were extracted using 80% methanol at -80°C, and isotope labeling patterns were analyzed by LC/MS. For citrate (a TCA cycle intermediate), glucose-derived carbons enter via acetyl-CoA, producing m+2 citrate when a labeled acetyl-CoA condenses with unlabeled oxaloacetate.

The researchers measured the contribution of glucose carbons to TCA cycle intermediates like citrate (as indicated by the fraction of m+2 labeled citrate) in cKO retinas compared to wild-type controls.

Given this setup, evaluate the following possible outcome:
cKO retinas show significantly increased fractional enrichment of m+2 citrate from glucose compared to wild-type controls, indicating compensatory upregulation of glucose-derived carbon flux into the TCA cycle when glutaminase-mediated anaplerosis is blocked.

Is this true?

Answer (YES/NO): NO